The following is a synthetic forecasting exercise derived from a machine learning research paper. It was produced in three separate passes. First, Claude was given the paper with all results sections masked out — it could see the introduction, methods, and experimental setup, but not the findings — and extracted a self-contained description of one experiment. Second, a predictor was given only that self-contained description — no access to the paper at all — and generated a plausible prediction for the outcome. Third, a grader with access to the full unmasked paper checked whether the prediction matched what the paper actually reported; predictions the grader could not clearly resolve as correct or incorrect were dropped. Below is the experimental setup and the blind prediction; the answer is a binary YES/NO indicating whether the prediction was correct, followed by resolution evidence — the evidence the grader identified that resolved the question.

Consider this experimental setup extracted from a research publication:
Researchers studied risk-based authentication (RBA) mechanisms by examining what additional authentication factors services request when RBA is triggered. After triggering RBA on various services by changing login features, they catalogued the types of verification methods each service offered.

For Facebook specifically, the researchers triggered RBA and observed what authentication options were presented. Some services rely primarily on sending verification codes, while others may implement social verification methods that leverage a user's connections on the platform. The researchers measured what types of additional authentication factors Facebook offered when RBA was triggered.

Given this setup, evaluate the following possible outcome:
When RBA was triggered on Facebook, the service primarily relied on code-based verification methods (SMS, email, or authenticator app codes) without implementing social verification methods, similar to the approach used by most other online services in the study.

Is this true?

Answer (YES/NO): NO